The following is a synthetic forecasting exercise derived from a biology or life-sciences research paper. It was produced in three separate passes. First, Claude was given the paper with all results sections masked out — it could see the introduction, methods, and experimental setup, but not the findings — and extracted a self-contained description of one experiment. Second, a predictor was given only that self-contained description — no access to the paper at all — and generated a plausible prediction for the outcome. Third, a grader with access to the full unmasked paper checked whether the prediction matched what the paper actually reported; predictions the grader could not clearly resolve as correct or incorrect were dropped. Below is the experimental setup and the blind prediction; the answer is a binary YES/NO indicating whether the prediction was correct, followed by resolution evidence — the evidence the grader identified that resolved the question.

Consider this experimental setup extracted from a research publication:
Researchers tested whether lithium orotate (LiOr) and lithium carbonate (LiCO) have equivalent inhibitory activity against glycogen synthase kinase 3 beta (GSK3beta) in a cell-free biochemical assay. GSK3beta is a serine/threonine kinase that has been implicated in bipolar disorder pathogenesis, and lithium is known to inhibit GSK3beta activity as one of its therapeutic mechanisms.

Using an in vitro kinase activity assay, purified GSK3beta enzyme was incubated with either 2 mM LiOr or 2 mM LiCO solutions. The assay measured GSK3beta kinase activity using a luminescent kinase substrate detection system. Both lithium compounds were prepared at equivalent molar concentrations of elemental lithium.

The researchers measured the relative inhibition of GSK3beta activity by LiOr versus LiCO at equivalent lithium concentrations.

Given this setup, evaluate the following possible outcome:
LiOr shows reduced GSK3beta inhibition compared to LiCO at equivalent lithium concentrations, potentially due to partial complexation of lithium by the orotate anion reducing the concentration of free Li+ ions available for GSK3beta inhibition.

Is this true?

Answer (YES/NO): YES